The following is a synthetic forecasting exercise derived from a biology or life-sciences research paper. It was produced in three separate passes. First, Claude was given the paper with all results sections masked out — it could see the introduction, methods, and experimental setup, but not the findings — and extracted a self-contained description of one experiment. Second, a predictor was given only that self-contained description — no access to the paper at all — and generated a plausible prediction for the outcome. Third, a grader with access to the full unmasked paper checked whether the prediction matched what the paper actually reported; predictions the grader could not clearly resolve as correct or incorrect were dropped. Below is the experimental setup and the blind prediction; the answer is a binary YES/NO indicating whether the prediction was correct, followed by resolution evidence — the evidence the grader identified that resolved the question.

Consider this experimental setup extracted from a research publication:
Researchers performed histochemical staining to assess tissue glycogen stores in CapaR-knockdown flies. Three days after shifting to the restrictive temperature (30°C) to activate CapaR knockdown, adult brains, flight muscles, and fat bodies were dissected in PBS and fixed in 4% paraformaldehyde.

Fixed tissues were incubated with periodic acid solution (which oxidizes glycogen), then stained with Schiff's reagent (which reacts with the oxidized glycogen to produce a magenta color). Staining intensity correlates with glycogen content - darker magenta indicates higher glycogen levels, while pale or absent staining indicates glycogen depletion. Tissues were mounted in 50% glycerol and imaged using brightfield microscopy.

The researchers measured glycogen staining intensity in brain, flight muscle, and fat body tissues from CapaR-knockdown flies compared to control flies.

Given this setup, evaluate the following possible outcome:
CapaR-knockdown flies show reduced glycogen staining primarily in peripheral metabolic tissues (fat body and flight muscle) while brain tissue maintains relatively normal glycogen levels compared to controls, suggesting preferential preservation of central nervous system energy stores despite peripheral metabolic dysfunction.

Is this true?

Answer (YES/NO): YES